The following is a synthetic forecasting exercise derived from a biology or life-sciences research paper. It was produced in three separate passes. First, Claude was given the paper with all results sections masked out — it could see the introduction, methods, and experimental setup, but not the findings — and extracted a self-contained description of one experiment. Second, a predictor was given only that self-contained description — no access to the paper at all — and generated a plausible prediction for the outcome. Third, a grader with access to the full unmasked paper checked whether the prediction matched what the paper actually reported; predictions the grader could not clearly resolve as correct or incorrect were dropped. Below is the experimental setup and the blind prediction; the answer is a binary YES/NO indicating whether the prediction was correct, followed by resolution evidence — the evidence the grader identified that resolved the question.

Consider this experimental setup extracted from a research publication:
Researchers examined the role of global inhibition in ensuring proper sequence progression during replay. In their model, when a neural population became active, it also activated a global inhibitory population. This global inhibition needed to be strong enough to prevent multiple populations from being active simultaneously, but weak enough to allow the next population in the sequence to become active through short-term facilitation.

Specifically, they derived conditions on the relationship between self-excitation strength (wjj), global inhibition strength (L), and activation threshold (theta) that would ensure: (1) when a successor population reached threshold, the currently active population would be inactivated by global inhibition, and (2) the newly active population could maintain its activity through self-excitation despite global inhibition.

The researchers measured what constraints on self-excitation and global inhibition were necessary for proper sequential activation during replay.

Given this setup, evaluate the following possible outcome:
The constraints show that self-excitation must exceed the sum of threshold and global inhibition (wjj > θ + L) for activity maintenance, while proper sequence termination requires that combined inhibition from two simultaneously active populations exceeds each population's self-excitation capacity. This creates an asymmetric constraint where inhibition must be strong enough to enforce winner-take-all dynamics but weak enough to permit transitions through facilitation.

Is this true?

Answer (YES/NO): NO